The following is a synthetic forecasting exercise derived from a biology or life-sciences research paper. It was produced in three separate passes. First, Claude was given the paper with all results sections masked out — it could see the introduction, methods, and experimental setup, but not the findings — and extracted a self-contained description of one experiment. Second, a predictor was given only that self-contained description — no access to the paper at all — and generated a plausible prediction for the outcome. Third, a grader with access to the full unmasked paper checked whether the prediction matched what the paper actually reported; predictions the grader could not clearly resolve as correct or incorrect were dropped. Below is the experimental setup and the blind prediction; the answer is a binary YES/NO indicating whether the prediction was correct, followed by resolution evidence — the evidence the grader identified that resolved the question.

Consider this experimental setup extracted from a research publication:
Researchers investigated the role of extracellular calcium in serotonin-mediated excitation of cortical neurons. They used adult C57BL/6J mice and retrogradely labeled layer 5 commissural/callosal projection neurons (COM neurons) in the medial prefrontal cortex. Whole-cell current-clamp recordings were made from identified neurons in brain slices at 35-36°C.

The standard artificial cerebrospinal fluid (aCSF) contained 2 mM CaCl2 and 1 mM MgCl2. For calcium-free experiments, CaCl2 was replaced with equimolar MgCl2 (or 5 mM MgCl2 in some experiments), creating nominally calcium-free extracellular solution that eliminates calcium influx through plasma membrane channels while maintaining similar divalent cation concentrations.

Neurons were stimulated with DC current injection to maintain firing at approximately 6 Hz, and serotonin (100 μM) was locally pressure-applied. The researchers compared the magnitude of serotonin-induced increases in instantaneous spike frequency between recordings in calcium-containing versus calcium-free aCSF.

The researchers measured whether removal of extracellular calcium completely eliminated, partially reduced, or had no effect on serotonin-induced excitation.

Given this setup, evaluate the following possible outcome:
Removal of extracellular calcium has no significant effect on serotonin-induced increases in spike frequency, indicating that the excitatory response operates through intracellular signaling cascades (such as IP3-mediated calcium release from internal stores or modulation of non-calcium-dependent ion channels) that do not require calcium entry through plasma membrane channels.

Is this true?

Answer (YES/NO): YES